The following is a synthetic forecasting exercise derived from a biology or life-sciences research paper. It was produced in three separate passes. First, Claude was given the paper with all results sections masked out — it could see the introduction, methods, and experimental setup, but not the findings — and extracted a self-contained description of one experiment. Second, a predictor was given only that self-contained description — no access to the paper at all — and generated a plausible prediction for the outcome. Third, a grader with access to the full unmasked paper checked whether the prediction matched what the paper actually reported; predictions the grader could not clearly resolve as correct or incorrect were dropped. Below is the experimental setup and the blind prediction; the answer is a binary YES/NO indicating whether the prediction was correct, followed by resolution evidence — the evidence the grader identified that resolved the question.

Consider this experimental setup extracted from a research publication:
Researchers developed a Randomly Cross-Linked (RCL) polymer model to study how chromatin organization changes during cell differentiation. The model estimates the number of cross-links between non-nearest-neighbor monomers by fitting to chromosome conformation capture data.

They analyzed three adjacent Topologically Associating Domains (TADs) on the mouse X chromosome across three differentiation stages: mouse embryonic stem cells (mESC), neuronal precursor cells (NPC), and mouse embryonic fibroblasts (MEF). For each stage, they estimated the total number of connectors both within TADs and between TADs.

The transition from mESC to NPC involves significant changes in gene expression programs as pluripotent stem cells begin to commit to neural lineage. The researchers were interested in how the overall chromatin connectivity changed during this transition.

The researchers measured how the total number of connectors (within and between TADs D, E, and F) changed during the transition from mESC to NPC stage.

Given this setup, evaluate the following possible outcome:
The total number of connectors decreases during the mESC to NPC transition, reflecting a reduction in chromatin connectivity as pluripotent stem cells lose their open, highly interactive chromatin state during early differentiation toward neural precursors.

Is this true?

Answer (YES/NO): NO